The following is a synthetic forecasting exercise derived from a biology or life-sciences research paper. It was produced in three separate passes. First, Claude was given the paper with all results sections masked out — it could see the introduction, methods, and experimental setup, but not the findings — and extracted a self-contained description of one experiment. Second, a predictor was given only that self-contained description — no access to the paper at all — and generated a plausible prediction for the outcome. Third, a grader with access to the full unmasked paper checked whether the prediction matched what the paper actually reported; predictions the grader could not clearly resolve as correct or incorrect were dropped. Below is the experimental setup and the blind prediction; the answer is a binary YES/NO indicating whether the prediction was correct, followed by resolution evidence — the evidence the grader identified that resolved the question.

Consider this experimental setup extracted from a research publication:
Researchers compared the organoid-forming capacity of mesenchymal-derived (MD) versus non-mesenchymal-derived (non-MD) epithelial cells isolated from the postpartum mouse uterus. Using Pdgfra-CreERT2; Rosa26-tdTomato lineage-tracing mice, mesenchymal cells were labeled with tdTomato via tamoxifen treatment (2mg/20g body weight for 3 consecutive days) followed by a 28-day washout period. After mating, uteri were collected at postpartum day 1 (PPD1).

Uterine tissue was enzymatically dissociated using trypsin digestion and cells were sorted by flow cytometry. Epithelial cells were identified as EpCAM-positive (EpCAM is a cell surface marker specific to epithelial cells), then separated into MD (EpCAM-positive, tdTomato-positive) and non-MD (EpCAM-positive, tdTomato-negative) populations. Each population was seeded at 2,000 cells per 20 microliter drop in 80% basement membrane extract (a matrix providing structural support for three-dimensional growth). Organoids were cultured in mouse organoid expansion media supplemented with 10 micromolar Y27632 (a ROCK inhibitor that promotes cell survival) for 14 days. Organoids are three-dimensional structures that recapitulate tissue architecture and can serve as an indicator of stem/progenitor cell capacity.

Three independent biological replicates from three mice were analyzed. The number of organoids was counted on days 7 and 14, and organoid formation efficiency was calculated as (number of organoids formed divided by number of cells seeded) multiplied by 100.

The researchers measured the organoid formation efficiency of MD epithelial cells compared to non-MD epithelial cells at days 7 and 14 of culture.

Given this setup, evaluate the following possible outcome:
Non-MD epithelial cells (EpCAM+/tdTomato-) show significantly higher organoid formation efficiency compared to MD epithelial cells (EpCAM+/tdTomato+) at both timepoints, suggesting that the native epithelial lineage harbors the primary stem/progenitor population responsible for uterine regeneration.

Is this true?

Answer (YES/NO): YES